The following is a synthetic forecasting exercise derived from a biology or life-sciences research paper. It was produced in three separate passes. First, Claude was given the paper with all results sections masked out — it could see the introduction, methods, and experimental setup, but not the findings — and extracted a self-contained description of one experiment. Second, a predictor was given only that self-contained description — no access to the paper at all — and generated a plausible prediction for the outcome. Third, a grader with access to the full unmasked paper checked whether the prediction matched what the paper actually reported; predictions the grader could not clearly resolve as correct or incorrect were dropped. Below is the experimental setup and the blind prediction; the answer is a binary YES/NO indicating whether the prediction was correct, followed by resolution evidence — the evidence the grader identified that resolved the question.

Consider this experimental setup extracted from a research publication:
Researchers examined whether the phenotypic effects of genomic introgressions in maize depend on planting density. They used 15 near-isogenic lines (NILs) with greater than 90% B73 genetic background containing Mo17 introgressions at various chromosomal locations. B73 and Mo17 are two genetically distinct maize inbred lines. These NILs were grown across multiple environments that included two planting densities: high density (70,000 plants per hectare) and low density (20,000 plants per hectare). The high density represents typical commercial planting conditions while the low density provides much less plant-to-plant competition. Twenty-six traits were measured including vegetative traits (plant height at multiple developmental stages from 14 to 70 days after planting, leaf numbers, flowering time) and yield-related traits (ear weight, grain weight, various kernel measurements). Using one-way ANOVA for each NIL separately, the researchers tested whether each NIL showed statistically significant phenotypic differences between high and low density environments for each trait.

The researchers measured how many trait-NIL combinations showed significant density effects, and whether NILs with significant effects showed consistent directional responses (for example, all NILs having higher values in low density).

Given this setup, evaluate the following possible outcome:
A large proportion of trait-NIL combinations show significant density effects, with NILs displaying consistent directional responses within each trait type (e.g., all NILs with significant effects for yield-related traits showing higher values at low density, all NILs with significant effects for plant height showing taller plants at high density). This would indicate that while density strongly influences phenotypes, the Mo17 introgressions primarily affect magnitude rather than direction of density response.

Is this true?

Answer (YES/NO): NO